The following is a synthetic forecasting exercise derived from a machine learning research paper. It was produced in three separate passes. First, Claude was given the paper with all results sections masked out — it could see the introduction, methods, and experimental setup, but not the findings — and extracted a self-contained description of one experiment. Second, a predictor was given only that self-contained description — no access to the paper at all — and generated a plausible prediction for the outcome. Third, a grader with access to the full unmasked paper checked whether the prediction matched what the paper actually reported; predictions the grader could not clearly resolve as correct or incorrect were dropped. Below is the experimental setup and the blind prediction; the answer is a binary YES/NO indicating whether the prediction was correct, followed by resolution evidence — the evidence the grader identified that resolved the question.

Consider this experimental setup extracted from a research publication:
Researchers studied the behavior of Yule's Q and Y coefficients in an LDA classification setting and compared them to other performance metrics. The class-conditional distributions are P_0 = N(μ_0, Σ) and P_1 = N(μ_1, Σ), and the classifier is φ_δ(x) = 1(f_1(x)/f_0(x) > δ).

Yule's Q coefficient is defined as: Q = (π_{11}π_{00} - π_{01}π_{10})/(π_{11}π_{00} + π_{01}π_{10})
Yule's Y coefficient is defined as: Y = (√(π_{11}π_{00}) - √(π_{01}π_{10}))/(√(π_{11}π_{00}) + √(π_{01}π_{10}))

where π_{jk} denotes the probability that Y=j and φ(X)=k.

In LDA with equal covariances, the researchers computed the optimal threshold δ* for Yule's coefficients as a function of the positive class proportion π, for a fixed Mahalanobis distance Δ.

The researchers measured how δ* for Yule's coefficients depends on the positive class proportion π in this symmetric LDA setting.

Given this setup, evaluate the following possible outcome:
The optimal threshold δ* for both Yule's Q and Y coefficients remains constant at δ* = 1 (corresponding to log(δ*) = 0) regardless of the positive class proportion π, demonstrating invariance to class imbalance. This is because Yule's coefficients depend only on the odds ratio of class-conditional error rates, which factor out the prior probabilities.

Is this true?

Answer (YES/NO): YES